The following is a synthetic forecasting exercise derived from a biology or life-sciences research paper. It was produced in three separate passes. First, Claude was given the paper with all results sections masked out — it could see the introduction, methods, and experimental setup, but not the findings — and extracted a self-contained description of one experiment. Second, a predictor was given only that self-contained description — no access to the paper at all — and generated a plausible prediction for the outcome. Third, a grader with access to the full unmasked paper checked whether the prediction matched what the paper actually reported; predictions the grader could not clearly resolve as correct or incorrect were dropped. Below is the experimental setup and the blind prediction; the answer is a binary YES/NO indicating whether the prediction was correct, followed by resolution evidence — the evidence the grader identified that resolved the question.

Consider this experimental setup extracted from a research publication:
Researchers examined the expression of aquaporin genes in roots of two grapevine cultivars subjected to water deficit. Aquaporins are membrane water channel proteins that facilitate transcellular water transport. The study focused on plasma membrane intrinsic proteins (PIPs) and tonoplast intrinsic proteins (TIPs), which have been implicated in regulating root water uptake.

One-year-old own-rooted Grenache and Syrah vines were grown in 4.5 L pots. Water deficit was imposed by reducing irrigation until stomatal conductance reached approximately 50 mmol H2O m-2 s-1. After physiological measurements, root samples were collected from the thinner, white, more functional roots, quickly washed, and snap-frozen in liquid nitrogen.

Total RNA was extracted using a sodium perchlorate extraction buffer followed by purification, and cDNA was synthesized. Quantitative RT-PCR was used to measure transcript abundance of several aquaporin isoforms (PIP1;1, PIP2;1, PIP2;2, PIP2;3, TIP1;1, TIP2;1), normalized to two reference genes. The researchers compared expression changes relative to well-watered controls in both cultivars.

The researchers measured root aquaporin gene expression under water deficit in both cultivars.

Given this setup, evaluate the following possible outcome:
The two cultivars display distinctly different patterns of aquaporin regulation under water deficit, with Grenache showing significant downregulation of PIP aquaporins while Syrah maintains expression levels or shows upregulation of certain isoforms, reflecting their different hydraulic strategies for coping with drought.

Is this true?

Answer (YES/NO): NO